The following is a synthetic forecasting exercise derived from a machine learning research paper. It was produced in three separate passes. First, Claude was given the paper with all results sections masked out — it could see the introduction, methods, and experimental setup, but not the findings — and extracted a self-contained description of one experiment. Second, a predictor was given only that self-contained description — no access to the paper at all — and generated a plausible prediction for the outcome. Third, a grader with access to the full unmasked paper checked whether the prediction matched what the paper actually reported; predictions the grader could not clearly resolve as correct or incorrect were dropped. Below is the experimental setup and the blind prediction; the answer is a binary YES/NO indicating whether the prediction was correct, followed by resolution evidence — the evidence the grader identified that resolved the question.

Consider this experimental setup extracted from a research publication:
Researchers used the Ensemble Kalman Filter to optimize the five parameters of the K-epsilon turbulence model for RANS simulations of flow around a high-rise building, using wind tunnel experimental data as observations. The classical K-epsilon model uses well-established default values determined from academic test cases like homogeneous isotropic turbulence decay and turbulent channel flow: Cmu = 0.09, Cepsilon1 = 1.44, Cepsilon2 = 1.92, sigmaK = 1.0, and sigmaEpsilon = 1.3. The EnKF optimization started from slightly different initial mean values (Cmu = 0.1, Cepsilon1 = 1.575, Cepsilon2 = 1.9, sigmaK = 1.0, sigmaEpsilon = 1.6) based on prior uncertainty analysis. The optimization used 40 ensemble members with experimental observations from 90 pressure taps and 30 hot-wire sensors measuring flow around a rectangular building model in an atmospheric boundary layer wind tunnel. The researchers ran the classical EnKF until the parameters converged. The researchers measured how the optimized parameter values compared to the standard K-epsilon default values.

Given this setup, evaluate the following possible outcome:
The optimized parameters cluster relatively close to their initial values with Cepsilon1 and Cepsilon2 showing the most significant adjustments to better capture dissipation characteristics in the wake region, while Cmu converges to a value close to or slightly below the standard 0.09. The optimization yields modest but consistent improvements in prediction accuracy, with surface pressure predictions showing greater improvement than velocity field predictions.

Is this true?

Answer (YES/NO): NO